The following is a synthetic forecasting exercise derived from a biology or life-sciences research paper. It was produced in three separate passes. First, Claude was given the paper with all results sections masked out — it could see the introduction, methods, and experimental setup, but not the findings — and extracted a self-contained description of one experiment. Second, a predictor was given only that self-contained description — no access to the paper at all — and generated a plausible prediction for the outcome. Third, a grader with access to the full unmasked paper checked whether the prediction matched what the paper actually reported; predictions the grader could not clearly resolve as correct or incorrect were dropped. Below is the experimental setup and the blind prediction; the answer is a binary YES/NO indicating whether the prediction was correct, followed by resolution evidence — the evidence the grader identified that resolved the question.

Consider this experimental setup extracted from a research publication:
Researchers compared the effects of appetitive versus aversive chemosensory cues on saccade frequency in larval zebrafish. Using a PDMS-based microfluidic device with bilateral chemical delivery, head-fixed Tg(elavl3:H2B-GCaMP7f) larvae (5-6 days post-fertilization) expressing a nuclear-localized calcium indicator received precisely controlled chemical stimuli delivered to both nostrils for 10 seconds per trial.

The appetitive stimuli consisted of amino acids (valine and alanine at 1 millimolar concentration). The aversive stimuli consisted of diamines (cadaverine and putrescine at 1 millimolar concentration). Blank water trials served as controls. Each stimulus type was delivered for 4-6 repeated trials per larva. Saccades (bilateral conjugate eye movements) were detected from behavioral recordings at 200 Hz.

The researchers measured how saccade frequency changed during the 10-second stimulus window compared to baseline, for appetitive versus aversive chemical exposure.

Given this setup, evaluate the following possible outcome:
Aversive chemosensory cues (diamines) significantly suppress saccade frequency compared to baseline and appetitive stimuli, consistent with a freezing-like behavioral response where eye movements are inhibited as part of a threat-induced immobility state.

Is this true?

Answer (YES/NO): NO